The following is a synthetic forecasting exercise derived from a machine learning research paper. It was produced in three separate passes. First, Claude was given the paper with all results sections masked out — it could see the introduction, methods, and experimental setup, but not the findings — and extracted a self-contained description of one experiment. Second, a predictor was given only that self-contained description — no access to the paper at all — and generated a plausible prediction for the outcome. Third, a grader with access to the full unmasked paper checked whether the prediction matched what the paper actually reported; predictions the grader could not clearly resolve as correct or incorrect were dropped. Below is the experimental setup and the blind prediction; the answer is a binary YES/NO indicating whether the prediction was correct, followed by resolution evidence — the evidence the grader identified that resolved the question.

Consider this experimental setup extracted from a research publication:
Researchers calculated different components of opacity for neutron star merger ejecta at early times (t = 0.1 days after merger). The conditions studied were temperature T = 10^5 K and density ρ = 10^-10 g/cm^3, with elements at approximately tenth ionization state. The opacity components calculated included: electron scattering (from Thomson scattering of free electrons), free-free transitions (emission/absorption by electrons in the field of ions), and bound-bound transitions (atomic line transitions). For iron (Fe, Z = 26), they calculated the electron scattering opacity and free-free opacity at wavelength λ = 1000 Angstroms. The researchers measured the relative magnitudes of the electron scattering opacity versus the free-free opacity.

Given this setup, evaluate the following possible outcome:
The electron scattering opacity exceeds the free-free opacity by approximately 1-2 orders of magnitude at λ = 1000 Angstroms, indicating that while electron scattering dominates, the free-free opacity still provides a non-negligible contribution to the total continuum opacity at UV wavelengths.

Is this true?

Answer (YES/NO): NO